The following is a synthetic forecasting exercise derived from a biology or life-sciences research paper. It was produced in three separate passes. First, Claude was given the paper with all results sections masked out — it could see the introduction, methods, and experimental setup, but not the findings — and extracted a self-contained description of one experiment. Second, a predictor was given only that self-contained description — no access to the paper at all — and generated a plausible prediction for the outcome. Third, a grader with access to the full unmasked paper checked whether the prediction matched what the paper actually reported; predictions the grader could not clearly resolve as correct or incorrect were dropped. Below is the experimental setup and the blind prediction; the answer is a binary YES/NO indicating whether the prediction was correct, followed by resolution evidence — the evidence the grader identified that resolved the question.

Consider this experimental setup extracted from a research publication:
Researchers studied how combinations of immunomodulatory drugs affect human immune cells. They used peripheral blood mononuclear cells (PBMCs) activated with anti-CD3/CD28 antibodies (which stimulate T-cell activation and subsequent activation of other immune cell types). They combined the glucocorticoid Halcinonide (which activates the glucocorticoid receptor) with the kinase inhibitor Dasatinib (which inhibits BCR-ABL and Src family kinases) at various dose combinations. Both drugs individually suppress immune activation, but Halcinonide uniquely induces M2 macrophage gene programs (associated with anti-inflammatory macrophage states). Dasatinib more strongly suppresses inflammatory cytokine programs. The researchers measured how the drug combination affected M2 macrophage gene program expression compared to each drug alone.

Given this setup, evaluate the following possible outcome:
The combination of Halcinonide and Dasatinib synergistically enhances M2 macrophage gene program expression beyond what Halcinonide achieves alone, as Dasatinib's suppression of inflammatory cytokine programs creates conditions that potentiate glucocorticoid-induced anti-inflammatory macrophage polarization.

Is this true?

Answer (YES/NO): NO